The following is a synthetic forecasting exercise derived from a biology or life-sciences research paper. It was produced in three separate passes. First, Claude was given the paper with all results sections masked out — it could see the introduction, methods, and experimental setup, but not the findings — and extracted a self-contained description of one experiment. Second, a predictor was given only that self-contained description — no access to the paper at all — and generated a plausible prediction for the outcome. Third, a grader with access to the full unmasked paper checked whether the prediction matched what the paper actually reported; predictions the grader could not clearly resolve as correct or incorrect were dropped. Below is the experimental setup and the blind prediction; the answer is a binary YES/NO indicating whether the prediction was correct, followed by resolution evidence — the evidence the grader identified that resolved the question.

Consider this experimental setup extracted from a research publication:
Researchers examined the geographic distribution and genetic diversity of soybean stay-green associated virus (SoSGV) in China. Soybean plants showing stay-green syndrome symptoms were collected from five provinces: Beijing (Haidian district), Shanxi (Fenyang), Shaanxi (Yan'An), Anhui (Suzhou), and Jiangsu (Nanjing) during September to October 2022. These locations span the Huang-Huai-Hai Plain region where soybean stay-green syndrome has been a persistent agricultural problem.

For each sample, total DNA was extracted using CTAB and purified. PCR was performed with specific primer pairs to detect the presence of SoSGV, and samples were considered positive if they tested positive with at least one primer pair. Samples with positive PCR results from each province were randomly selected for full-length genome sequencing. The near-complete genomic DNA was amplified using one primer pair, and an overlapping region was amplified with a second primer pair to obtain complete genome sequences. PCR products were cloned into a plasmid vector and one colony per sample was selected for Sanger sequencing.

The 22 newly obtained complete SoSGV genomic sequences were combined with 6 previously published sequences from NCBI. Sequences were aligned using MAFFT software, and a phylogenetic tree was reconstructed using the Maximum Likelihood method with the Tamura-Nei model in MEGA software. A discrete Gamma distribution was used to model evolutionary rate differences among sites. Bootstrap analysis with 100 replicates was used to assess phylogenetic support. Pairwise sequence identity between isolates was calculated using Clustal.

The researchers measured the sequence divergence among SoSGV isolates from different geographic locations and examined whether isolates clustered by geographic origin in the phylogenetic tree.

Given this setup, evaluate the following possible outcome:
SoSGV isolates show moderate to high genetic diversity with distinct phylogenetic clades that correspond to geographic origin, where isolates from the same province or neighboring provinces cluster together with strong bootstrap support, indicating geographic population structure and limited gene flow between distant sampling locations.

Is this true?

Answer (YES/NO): YES